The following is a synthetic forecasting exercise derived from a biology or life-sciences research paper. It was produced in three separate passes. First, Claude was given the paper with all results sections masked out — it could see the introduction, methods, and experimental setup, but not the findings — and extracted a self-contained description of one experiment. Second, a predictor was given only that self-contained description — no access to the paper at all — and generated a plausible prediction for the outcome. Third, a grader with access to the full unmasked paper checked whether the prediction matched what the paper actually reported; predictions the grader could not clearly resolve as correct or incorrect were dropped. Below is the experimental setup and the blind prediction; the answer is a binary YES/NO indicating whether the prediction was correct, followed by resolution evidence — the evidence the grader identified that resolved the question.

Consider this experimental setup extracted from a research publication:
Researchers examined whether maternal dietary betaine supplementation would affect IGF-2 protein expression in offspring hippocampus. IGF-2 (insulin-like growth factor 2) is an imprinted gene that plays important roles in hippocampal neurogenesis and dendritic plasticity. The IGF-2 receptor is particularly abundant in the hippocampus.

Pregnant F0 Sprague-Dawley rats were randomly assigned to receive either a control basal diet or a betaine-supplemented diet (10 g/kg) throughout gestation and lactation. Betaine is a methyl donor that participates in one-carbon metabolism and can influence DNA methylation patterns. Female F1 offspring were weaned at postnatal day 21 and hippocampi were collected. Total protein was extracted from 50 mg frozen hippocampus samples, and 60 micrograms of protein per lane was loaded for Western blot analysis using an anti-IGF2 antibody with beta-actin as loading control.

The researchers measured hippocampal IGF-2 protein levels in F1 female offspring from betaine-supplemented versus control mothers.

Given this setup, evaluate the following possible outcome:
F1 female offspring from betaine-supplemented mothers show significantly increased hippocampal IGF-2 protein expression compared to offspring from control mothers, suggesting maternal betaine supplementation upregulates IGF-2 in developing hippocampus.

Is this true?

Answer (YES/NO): NO